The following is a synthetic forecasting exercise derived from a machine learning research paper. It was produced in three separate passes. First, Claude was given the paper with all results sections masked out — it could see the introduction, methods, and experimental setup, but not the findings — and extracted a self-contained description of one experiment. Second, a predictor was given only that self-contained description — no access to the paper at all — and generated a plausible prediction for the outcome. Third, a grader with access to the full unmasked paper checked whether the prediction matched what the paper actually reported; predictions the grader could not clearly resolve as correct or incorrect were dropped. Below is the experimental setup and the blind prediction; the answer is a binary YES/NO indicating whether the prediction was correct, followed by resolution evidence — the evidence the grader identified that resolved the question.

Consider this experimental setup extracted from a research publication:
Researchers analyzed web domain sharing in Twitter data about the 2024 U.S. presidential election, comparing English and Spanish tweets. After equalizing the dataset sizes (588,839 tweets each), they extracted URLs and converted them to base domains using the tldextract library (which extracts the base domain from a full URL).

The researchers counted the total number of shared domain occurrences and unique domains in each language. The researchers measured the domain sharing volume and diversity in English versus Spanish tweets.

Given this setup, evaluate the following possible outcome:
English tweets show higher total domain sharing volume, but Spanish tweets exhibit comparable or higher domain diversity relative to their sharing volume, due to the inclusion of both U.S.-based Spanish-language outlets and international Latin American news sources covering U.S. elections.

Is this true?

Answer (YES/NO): NO